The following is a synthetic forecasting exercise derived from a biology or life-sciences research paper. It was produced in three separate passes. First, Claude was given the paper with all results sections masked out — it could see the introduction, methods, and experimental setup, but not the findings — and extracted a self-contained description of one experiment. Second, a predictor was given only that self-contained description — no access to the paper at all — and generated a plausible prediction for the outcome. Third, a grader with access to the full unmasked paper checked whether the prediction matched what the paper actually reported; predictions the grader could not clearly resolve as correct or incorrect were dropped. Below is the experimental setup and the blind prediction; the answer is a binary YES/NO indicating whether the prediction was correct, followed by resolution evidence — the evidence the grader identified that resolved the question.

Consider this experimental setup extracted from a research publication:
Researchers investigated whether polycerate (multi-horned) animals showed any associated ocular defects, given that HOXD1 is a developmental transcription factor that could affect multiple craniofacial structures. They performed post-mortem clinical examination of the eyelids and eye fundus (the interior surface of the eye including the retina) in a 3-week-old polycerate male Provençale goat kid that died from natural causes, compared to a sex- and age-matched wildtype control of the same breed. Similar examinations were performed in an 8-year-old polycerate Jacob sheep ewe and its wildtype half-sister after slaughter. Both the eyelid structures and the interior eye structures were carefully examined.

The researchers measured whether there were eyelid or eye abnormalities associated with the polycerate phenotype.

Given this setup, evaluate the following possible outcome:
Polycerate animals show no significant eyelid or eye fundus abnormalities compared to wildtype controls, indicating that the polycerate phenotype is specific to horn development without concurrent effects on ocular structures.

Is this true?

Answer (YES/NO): NO